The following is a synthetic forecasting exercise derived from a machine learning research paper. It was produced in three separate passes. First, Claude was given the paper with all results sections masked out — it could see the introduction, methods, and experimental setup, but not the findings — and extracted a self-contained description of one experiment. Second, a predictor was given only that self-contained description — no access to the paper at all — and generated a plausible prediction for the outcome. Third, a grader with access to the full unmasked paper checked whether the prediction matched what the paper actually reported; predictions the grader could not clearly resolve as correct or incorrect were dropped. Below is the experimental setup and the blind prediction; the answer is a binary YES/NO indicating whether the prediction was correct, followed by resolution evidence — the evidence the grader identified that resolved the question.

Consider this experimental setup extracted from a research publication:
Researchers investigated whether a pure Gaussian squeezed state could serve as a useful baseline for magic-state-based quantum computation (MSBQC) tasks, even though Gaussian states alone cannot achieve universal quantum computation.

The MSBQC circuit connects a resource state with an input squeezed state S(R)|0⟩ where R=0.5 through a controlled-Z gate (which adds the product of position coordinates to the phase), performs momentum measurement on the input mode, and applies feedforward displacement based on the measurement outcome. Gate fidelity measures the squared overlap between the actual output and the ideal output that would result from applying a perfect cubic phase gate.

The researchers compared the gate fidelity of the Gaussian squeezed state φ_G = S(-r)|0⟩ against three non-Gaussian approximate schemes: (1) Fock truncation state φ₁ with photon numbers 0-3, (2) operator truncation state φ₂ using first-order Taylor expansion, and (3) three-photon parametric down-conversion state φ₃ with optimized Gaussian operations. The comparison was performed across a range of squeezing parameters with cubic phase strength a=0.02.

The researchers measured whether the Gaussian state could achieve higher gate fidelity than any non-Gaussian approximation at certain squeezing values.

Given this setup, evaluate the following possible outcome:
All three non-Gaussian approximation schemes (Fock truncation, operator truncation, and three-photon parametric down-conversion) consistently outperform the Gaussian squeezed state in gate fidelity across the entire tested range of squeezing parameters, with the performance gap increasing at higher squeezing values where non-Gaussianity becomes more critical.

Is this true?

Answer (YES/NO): NO